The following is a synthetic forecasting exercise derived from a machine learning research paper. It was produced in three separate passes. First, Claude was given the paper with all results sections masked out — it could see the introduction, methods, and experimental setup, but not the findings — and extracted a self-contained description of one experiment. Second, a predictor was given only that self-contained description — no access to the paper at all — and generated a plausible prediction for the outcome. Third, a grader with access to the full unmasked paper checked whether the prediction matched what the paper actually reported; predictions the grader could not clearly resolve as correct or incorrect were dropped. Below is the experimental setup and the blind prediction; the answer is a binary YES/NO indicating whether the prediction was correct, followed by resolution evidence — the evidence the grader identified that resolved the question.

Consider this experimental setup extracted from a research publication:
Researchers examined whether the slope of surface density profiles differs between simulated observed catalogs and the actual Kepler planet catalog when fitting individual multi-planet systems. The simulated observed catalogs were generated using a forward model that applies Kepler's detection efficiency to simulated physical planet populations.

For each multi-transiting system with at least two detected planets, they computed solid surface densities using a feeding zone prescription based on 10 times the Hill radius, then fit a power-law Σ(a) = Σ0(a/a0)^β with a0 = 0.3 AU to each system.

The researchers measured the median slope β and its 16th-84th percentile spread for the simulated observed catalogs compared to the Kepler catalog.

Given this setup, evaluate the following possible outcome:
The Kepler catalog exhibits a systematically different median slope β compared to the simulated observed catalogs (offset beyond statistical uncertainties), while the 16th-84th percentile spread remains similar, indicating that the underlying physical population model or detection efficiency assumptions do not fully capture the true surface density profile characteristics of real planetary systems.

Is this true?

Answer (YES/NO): NO